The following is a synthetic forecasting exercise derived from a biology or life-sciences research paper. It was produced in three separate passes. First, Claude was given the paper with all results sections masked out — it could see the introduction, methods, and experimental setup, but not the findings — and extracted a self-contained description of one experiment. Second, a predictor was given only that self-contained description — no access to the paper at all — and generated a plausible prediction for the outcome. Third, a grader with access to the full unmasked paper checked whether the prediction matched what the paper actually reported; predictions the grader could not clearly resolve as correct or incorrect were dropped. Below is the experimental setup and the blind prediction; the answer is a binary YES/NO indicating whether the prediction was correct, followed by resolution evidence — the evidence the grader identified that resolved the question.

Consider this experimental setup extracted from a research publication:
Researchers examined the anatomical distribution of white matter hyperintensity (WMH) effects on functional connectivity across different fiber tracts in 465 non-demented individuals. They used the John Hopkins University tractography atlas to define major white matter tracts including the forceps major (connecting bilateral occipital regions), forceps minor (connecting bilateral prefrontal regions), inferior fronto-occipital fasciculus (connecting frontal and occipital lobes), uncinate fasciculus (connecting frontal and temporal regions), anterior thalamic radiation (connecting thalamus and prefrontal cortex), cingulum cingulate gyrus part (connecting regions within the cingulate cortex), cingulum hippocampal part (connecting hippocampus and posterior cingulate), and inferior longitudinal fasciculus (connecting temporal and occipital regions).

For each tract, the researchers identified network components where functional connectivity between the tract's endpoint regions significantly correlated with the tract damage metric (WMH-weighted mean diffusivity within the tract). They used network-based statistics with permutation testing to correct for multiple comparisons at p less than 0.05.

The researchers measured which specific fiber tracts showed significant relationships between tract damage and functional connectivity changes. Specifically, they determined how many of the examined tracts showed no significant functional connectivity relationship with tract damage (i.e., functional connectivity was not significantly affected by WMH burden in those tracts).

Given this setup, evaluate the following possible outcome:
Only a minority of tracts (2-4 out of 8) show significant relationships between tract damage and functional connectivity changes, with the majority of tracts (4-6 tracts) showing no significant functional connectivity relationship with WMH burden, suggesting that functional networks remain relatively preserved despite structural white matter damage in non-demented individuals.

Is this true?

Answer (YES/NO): NO